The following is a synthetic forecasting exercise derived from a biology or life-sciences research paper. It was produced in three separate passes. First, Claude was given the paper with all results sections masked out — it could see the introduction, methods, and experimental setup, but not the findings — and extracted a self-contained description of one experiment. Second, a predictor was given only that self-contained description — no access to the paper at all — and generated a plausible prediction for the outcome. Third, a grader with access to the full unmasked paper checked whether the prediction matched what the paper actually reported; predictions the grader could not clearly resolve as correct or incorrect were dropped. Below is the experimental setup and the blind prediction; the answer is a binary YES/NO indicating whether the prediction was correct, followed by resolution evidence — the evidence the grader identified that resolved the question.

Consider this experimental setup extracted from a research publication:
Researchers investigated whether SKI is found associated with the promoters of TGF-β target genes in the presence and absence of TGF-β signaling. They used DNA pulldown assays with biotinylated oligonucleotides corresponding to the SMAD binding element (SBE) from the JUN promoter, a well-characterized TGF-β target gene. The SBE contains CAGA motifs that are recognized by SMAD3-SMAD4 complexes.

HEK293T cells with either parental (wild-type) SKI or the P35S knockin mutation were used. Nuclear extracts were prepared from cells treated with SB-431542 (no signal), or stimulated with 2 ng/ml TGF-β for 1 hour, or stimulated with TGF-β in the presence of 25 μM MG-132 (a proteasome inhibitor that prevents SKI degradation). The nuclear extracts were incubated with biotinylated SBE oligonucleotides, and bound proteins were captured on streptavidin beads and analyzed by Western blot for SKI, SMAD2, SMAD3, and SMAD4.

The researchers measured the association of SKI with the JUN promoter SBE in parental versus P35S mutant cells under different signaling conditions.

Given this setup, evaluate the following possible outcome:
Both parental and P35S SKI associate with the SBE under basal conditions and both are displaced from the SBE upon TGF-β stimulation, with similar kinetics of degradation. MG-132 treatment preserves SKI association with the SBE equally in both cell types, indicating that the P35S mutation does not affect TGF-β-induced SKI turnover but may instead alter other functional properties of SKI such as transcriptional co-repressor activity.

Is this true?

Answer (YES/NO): NO